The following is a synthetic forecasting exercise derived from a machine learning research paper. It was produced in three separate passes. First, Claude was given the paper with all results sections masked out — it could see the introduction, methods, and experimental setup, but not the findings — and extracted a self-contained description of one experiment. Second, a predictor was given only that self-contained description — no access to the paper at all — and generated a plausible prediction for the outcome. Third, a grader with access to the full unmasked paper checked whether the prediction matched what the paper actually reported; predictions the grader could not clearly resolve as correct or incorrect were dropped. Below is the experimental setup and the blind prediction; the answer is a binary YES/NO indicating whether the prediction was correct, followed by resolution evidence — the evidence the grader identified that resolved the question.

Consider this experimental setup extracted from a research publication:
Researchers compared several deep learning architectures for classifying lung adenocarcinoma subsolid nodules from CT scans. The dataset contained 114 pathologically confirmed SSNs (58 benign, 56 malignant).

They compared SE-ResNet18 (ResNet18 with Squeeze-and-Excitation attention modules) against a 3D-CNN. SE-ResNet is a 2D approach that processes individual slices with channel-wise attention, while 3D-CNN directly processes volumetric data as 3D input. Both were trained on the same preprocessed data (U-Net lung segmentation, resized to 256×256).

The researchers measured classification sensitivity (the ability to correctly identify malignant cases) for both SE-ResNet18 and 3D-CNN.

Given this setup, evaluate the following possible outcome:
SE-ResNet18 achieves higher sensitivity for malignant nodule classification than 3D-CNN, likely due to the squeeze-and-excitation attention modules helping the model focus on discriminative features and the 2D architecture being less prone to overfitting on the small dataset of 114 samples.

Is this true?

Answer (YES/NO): YES